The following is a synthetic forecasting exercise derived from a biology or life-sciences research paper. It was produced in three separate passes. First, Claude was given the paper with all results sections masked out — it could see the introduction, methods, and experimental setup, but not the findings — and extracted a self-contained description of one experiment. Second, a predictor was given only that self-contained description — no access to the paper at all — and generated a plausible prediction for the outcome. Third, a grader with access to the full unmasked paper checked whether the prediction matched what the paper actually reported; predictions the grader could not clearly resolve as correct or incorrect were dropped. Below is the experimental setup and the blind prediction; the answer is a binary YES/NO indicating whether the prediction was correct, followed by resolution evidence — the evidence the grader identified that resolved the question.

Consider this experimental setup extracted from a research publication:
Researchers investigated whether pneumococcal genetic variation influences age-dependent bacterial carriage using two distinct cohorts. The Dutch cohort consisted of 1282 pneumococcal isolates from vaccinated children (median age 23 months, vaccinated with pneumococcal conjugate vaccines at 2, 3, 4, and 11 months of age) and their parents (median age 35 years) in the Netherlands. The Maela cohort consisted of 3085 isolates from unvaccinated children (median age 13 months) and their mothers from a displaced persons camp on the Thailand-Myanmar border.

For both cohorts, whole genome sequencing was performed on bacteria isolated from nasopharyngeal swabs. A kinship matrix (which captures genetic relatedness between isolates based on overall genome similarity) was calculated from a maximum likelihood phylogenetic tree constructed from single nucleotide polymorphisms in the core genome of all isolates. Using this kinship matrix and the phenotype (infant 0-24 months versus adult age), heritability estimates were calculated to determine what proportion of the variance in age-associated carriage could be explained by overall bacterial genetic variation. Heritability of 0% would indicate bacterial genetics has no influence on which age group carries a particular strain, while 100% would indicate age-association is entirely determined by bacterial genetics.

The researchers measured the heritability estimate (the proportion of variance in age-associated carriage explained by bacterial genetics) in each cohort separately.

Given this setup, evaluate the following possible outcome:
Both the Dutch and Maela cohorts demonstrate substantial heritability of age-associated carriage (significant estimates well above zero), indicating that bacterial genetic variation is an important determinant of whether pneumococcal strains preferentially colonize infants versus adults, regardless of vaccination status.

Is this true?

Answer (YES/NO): NO